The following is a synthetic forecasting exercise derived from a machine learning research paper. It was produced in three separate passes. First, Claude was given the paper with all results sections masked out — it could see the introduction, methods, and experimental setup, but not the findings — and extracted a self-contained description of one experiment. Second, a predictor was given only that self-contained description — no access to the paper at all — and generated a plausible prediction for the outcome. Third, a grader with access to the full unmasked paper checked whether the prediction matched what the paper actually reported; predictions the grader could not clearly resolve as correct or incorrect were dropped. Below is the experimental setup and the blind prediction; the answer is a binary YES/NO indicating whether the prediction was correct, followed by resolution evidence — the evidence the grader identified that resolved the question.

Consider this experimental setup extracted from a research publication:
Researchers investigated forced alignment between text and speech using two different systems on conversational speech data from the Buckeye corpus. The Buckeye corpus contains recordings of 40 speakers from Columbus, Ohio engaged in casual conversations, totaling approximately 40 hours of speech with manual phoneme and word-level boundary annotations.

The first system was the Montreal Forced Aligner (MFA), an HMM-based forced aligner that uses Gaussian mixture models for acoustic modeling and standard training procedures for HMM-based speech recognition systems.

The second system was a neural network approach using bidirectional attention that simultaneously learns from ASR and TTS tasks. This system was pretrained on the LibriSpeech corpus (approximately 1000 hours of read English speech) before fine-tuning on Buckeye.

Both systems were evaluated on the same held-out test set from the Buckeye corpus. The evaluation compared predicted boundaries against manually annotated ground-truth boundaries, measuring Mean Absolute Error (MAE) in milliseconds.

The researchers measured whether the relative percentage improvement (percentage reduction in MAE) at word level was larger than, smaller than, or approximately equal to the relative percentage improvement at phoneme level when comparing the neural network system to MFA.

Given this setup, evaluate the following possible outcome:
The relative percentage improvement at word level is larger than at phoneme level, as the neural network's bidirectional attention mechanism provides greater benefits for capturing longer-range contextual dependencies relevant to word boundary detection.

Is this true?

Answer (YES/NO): YES